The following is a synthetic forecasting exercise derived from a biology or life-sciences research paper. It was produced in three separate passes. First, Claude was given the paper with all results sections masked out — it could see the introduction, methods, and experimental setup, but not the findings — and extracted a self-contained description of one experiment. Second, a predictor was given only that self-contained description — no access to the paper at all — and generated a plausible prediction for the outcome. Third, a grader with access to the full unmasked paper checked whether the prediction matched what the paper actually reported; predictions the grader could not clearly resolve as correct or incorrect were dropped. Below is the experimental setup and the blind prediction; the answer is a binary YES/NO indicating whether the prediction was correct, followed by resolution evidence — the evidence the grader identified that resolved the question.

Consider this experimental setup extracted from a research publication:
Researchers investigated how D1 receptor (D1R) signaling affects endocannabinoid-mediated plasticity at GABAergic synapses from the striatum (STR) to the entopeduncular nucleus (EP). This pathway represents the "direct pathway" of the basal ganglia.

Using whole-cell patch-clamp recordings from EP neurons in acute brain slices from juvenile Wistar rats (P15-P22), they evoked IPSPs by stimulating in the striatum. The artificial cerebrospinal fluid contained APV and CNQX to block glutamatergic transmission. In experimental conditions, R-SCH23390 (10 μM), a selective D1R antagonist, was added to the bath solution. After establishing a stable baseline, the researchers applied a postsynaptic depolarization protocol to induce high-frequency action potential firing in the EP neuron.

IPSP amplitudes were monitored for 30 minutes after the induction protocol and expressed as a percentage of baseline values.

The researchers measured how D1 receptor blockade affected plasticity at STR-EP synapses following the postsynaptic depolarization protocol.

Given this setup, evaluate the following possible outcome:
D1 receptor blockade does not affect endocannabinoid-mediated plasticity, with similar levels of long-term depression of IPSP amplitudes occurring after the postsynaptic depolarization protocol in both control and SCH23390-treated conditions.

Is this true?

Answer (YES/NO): NO